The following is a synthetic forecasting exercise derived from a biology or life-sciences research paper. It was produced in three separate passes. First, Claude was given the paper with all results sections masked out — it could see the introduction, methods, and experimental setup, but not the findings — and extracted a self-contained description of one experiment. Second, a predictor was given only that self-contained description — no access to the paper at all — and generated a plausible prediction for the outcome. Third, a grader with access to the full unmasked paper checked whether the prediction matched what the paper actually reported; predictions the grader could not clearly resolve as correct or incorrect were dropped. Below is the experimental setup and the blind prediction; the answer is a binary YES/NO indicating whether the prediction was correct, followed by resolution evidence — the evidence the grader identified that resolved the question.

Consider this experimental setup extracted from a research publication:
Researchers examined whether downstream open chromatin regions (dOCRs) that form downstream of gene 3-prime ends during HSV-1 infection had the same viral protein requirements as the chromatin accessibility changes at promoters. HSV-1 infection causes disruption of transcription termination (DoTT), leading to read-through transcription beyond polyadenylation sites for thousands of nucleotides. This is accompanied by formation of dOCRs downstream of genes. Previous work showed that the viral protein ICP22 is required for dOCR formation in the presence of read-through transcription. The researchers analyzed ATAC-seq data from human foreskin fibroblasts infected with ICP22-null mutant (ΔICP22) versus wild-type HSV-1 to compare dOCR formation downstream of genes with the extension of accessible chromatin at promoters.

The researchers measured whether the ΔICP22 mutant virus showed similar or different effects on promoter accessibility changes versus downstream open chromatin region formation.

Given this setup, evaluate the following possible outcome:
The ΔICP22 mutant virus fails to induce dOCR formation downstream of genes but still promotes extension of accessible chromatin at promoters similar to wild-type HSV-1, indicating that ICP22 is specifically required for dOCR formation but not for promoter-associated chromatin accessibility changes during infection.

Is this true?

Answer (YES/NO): YES